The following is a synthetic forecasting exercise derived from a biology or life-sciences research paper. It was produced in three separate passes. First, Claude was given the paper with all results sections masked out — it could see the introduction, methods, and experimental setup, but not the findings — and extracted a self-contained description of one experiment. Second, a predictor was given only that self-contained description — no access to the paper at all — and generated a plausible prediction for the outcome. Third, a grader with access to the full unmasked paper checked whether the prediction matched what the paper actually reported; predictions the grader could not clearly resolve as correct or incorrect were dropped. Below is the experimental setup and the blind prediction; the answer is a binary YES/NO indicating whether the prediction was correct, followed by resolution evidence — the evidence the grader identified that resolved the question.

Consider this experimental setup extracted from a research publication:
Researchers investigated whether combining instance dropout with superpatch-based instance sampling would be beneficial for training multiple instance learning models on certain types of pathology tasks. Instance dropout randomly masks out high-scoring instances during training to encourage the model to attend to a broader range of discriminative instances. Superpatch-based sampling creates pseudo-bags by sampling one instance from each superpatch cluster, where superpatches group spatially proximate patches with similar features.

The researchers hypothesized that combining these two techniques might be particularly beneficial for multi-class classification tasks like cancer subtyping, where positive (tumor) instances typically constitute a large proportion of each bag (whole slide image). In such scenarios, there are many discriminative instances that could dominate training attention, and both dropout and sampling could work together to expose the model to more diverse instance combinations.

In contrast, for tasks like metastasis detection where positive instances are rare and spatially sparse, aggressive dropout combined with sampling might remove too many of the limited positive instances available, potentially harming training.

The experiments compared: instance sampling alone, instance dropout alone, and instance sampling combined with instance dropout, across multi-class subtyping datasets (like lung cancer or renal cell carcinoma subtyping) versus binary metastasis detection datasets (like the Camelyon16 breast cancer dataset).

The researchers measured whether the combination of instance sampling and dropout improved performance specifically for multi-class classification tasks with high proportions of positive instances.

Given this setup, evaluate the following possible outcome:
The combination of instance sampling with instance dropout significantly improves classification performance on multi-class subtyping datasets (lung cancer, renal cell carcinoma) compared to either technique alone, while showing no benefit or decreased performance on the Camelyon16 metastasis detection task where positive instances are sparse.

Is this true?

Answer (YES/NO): NO